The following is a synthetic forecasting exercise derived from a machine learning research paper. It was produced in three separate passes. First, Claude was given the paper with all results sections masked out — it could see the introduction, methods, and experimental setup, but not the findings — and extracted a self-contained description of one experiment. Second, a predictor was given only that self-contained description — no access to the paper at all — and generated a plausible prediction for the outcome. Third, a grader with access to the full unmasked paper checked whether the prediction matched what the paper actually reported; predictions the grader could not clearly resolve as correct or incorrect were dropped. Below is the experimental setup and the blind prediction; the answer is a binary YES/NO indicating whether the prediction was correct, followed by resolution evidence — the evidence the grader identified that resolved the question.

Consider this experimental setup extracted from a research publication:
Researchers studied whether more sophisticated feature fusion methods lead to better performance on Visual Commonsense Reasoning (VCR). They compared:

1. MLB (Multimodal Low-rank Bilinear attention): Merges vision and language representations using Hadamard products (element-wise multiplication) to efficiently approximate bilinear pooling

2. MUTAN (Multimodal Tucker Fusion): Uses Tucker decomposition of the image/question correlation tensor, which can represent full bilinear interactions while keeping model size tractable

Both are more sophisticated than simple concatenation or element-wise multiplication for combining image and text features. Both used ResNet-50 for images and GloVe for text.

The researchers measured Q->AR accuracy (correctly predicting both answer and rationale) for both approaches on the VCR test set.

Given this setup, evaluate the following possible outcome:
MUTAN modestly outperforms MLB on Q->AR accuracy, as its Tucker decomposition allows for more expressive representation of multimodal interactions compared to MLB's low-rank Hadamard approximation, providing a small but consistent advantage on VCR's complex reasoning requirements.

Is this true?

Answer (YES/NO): NO